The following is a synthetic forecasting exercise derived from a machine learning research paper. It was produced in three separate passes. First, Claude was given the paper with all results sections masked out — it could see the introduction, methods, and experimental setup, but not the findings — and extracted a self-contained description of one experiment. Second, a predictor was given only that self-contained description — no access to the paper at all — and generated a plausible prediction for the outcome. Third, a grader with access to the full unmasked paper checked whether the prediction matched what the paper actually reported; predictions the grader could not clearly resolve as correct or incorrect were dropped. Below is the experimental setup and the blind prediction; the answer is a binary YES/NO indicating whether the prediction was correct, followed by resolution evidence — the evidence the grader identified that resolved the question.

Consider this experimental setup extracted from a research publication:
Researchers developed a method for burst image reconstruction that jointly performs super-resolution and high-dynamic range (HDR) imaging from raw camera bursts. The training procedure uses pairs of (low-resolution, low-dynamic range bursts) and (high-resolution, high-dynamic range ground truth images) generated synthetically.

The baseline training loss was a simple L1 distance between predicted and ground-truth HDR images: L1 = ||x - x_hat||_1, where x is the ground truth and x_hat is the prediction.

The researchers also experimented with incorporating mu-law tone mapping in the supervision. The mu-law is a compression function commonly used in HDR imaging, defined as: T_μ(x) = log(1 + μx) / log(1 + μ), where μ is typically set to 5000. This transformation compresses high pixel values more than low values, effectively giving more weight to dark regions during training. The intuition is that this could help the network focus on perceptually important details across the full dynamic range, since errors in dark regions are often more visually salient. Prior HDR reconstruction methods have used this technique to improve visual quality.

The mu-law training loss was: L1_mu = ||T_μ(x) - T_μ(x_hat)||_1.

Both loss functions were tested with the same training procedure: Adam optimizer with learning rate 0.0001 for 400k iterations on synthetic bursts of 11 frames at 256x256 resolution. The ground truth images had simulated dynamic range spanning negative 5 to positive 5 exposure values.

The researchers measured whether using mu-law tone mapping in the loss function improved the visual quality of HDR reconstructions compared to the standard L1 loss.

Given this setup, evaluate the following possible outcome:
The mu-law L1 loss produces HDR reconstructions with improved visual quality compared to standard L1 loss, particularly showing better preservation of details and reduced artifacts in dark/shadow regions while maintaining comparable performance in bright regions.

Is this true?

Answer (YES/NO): NO